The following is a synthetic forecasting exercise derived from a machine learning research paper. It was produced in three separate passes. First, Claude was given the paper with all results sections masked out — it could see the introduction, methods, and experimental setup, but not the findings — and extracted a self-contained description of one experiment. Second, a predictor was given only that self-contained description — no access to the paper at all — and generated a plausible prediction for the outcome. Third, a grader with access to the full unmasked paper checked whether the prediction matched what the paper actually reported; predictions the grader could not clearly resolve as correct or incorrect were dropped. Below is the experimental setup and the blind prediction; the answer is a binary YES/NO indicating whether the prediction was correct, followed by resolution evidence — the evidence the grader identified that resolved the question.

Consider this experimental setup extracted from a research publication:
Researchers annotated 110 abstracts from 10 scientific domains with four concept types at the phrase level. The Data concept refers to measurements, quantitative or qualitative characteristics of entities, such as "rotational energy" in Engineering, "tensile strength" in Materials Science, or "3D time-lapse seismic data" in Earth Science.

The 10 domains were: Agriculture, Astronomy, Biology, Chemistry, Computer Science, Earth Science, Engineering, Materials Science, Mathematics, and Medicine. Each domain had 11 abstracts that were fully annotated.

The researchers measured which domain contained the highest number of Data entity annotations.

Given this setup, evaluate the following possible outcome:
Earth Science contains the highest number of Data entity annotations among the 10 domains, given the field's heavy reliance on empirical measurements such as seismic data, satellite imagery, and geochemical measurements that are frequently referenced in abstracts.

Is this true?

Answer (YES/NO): NO